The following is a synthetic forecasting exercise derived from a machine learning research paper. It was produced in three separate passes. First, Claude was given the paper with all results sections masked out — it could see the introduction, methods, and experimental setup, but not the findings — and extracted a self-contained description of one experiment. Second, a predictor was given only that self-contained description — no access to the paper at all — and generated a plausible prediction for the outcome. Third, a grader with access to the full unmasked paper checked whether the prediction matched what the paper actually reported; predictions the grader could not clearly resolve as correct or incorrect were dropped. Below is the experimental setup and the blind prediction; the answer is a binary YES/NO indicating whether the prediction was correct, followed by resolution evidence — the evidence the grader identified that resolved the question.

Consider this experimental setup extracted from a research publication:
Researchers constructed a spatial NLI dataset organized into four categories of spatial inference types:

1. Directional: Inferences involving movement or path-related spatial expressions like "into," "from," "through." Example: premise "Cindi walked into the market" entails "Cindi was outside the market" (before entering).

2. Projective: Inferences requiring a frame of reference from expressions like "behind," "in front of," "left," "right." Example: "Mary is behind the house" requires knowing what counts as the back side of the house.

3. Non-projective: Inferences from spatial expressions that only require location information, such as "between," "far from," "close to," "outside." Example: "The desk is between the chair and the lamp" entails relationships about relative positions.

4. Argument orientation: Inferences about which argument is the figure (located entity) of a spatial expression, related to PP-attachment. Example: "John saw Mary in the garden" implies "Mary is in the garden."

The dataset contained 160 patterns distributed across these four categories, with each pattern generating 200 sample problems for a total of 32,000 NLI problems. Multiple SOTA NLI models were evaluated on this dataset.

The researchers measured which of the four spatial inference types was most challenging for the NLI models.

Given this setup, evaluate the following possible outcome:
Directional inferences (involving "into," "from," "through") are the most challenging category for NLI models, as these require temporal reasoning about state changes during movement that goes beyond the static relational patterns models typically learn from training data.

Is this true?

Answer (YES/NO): NO